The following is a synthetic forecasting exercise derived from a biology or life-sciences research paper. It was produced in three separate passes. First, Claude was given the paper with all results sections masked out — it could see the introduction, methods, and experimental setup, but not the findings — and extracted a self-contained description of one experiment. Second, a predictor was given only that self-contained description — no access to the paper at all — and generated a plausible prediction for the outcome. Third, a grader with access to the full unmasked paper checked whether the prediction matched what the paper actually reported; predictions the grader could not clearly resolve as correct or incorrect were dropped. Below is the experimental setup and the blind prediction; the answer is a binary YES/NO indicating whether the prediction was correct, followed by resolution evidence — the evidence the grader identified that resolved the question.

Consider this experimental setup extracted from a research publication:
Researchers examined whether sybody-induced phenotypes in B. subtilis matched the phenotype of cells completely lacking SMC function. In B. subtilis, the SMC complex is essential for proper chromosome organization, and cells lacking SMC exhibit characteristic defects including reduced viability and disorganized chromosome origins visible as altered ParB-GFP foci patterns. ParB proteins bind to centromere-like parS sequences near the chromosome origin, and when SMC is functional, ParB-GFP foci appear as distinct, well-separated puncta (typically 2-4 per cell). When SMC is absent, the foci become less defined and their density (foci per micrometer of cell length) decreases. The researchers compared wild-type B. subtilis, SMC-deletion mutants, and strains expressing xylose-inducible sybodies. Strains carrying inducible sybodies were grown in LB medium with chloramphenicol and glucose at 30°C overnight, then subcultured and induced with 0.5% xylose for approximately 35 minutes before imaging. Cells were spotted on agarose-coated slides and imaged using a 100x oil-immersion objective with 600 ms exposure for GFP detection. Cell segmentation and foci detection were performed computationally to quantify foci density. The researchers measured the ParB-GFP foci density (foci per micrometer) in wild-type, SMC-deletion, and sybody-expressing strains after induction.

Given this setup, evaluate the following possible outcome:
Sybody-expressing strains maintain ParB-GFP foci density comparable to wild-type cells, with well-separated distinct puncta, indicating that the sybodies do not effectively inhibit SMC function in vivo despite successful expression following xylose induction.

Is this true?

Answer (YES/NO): NO